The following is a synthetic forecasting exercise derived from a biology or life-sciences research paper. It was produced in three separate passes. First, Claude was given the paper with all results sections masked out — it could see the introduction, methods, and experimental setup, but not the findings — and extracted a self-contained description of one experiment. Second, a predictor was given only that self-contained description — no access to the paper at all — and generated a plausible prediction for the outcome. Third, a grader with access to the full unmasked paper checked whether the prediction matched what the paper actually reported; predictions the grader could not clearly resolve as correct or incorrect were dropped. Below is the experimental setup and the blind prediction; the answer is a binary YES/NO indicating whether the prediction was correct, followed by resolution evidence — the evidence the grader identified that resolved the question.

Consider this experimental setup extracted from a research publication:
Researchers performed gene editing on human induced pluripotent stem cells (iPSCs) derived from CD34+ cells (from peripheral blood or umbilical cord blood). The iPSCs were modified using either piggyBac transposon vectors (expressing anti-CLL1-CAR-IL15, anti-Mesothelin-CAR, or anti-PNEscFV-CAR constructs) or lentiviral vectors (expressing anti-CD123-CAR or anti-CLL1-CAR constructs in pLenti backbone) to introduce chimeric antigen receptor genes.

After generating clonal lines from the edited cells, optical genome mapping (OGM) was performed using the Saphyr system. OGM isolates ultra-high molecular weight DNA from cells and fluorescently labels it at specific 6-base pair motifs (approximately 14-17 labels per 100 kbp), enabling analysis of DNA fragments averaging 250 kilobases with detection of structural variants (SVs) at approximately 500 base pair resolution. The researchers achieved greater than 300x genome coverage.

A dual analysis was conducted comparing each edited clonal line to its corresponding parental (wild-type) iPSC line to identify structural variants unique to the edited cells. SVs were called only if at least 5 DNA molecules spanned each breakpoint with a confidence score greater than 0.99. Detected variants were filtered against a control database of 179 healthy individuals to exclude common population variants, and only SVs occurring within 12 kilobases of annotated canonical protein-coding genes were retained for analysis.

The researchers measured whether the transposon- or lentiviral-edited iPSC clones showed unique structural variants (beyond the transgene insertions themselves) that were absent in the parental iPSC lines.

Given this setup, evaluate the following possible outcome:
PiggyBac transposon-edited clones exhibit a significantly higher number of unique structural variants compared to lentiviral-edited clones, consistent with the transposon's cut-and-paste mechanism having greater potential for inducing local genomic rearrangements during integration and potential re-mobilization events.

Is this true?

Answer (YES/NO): NO